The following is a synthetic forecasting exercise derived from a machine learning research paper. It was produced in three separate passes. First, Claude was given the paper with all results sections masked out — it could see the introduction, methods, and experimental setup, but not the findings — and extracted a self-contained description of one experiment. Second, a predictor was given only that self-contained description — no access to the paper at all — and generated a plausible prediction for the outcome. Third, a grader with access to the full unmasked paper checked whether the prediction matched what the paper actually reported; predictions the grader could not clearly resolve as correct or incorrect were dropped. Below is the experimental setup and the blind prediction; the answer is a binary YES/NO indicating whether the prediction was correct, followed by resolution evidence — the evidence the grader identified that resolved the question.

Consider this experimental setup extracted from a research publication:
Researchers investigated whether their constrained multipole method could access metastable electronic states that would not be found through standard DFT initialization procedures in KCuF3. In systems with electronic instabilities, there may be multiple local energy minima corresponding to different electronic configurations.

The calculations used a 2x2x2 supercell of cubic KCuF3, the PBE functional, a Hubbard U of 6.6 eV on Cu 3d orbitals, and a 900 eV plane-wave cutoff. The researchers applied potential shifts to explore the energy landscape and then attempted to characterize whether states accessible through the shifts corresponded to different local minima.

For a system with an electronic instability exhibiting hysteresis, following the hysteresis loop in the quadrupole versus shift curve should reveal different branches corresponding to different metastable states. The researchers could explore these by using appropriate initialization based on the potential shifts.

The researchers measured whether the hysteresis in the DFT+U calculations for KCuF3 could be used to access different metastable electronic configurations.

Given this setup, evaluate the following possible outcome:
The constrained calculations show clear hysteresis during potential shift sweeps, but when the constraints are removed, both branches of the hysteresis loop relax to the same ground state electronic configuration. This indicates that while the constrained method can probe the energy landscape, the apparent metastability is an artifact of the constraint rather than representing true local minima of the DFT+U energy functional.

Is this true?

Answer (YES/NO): NO